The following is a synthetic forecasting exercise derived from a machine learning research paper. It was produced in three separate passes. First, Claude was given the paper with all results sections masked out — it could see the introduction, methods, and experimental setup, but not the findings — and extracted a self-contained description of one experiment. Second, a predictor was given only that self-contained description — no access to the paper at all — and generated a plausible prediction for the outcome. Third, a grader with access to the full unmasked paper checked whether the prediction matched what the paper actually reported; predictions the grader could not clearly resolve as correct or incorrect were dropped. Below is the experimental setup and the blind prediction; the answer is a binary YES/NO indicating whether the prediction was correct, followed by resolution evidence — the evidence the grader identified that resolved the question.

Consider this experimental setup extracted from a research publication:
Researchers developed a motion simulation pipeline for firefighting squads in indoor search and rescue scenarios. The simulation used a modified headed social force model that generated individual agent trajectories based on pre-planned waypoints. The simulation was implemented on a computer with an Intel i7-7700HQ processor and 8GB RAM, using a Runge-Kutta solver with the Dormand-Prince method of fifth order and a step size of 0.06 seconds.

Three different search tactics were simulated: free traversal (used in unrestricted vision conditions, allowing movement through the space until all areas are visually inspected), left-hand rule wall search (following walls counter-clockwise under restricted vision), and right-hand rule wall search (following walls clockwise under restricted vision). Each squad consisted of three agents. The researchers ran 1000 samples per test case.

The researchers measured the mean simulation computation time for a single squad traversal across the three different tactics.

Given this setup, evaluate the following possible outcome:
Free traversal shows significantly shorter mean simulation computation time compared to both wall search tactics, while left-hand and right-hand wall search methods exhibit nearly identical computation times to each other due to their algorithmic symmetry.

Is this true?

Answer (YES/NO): NO